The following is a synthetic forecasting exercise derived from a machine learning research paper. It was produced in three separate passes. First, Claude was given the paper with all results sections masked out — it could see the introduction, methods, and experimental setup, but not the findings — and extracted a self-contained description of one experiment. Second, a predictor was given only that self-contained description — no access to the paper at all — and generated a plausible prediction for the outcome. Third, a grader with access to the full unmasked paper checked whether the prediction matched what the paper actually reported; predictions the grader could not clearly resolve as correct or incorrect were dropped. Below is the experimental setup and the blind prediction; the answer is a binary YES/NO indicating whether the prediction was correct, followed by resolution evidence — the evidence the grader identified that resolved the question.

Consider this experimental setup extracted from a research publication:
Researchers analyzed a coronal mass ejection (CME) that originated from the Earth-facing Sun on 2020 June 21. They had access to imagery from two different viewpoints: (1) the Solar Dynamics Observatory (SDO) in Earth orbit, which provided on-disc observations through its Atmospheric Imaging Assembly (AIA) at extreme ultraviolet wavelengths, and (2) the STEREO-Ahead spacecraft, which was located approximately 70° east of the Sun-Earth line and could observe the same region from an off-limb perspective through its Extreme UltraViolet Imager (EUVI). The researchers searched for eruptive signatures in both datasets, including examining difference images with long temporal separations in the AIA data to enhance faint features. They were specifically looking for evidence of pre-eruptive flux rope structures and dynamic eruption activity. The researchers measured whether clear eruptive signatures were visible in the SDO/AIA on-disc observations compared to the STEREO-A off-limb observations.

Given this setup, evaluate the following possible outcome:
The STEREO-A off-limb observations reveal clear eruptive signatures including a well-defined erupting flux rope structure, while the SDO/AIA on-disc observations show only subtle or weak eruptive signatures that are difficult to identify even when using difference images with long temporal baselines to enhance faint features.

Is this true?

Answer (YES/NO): NO